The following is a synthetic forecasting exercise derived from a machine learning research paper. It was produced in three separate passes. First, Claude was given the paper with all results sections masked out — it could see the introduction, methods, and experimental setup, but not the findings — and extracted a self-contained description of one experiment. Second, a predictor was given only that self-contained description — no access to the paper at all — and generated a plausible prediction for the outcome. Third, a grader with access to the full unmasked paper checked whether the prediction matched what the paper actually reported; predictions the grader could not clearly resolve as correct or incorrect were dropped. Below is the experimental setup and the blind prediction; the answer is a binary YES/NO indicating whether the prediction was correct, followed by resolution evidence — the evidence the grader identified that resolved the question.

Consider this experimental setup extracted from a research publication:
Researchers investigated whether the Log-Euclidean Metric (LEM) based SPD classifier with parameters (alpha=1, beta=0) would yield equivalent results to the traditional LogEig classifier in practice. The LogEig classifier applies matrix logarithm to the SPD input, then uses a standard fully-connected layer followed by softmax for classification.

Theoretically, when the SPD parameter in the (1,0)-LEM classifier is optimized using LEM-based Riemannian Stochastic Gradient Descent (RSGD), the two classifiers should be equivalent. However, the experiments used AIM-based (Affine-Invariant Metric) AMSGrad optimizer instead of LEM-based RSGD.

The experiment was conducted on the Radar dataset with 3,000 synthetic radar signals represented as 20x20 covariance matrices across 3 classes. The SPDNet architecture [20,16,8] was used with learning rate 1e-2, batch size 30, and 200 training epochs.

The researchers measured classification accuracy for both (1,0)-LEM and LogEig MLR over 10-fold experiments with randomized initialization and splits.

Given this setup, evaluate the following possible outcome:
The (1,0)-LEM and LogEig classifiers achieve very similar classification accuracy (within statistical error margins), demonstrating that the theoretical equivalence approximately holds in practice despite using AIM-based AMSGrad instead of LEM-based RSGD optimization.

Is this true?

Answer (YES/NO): YES